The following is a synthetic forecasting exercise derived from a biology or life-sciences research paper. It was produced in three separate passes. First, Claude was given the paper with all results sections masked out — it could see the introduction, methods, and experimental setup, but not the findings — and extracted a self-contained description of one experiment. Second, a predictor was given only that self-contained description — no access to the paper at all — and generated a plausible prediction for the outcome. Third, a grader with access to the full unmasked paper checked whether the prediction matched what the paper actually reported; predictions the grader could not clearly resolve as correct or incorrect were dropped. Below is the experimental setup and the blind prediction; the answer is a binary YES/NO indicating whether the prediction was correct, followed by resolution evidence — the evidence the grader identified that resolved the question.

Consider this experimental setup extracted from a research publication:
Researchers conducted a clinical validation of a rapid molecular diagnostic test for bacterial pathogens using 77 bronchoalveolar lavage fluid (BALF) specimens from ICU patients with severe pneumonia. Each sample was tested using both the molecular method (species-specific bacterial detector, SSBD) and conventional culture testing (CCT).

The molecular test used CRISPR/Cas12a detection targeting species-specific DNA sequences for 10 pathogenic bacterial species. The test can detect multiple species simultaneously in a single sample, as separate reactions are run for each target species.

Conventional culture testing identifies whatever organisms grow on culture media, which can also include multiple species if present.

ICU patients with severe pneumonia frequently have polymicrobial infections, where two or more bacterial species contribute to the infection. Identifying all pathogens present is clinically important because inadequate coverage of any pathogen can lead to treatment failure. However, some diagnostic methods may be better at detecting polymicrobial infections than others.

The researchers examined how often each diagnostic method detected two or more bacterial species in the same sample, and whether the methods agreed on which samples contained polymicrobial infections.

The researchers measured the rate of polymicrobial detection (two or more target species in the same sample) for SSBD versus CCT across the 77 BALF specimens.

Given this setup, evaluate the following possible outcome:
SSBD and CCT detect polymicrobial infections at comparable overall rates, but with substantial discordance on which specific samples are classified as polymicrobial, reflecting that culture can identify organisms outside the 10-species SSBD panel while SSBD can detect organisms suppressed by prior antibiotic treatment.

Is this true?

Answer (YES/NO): NO